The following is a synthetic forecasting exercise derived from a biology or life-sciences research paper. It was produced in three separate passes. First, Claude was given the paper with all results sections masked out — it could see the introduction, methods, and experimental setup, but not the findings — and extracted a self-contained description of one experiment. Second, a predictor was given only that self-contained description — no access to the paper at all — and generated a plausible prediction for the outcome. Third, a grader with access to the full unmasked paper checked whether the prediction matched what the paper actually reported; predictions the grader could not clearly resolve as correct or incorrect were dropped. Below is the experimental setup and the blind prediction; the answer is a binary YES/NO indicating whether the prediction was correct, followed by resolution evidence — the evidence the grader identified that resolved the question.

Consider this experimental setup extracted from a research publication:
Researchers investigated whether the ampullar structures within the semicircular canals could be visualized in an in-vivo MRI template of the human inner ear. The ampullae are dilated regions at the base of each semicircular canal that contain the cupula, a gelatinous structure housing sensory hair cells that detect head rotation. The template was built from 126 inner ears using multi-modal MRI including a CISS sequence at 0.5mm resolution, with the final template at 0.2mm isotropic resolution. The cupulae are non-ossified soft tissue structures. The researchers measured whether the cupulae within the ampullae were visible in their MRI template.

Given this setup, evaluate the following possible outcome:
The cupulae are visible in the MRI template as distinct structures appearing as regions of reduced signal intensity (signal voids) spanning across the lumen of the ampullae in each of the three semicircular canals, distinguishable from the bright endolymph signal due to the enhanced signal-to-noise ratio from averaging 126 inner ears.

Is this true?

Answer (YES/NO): NO